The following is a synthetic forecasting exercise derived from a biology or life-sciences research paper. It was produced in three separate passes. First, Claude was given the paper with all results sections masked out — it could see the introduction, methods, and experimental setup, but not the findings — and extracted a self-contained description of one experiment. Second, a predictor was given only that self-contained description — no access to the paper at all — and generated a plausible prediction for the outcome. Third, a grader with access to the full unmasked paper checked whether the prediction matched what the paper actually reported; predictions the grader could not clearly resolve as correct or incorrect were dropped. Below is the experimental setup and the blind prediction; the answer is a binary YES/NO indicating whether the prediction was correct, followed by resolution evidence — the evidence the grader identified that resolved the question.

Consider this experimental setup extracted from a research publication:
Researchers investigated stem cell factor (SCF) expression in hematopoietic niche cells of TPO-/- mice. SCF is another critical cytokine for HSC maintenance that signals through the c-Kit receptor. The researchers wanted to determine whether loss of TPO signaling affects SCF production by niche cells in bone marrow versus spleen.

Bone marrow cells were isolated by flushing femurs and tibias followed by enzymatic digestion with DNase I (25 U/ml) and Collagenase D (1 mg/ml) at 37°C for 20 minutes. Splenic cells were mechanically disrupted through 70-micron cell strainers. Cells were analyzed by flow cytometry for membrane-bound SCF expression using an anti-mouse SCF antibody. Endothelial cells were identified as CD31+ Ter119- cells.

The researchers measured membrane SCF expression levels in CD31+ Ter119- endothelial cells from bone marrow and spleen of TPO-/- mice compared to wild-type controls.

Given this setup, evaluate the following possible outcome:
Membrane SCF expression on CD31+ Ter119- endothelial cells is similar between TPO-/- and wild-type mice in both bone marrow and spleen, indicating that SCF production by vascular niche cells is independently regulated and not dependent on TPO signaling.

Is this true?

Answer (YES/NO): NO